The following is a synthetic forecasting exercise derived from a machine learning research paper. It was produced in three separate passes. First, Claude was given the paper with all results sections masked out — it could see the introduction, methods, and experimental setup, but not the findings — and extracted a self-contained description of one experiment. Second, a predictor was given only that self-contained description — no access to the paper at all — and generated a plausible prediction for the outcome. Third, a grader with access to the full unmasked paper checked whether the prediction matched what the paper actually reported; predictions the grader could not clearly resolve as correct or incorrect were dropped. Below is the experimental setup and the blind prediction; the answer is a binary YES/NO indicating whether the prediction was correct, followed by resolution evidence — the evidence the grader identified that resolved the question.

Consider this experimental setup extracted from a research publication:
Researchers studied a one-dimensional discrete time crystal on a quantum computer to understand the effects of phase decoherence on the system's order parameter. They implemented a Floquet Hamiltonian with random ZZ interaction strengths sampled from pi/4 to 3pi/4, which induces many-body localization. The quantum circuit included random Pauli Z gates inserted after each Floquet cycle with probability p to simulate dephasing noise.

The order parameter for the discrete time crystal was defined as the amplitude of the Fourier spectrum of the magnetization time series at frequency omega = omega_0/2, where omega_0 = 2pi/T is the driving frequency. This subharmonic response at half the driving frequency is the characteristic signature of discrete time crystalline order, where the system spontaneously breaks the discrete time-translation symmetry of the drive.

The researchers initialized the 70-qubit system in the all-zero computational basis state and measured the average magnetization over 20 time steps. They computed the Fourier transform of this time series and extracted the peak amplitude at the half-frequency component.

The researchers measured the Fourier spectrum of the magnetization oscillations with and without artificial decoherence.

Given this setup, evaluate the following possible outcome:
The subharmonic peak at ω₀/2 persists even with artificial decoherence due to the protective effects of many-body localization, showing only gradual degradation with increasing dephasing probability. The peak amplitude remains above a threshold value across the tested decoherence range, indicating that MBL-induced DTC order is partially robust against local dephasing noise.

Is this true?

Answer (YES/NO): NO